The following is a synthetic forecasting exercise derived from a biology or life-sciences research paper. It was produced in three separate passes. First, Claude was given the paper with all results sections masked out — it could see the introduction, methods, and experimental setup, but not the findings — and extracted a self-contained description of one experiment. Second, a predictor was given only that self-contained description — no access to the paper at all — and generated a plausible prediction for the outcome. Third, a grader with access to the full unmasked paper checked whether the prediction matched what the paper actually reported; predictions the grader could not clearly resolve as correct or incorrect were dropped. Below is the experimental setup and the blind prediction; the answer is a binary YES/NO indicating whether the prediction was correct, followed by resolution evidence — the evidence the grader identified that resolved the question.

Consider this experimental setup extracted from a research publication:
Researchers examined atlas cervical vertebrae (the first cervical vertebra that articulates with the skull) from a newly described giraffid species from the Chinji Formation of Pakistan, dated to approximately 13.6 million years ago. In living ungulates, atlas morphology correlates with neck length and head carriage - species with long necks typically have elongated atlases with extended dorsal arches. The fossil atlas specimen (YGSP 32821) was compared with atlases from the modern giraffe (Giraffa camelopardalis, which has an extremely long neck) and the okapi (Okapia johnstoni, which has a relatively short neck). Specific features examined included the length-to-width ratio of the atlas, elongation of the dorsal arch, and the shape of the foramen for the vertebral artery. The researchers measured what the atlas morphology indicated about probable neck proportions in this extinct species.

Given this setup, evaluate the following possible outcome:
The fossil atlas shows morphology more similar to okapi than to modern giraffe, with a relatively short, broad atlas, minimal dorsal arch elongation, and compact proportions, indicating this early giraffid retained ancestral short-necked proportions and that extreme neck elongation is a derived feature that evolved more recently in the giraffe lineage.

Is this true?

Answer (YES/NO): NO